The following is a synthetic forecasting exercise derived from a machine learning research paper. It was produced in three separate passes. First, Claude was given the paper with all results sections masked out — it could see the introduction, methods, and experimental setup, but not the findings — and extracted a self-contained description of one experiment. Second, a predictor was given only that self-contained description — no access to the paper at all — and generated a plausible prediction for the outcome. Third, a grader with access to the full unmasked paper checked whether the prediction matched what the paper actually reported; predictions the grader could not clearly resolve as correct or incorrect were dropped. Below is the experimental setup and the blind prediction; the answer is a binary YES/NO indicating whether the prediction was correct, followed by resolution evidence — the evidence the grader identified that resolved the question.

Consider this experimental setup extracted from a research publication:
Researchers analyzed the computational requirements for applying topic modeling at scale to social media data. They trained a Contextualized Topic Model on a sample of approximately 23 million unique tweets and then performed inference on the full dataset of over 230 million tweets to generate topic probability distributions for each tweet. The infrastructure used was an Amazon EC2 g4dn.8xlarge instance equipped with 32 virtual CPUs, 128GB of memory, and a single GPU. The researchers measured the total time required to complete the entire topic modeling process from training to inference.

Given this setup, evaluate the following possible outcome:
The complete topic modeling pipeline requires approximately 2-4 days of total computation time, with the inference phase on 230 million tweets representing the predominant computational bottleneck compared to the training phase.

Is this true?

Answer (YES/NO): NO